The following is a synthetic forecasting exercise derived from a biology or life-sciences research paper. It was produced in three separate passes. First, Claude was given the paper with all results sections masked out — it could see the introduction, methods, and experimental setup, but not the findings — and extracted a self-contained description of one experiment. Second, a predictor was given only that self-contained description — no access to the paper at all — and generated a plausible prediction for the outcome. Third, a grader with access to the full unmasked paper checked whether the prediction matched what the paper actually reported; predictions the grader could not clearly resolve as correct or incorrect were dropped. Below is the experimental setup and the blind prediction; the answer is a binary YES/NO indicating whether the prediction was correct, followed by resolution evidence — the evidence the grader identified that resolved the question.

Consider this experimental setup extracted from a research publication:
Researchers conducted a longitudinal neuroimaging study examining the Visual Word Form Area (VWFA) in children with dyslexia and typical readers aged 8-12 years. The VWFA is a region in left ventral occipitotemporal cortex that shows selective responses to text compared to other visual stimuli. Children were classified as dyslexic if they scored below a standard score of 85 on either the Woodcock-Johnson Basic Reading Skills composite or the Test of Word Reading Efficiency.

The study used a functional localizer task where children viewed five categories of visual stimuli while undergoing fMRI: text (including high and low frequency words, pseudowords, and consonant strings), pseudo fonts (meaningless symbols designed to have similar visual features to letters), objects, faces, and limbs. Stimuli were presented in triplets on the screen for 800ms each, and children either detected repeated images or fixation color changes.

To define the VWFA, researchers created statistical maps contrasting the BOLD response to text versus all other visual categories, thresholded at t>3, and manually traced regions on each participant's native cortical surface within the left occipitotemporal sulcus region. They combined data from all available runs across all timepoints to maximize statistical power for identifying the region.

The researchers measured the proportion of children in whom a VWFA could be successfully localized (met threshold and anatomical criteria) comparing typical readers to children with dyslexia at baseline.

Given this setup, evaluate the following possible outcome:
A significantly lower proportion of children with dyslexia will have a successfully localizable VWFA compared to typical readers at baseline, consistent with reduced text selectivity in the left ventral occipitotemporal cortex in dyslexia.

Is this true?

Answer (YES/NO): YES